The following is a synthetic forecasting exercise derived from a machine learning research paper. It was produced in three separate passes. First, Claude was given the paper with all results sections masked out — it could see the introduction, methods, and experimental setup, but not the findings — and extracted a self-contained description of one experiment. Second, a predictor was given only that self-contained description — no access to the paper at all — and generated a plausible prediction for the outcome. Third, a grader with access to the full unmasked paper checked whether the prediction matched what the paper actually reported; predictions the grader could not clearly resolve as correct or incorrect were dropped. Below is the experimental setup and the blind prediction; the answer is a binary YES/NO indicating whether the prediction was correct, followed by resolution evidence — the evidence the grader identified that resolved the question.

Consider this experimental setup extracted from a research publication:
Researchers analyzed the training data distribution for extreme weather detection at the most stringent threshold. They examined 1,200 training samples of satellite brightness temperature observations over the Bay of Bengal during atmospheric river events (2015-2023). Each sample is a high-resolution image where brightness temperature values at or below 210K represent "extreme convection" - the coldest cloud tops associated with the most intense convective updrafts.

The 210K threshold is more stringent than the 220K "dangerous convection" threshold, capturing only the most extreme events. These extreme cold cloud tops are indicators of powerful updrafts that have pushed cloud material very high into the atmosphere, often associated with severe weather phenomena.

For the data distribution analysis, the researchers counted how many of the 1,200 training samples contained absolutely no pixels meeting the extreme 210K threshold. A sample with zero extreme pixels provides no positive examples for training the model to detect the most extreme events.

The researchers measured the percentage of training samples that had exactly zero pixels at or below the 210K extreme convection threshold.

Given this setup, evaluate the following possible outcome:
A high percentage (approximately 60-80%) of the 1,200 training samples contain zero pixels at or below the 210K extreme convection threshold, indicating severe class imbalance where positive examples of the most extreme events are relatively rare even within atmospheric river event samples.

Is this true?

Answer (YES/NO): NO